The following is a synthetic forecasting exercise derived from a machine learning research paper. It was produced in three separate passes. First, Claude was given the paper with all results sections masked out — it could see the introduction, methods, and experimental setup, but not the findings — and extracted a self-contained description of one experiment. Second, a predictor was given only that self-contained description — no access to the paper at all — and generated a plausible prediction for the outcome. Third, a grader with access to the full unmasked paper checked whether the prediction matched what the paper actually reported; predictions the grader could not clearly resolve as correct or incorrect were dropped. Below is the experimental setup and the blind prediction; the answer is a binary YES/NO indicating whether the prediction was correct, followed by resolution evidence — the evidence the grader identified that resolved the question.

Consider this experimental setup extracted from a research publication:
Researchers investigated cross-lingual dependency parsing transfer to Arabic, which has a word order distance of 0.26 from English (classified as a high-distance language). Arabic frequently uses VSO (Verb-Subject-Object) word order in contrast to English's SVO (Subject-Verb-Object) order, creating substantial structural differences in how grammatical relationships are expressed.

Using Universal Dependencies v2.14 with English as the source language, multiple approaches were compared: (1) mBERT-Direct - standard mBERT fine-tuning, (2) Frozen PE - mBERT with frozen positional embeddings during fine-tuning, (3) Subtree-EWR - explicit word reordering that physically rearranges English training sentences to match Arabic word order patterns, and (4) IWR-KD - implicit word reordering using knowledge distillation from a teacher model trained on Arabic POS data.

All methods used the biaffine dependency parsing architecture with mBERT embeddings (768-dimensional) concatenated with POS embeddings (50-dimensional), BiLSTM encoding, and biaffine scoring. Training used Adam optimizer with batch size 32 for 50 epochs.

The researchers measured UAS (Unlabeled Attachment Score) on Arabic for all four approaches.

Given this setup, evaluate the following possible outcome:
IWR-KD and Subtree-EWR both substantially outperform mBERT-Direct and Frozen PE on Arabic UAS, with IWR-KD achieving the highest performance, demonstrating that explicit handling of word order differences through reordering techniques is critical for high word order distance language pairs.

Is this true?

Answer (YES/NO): NO